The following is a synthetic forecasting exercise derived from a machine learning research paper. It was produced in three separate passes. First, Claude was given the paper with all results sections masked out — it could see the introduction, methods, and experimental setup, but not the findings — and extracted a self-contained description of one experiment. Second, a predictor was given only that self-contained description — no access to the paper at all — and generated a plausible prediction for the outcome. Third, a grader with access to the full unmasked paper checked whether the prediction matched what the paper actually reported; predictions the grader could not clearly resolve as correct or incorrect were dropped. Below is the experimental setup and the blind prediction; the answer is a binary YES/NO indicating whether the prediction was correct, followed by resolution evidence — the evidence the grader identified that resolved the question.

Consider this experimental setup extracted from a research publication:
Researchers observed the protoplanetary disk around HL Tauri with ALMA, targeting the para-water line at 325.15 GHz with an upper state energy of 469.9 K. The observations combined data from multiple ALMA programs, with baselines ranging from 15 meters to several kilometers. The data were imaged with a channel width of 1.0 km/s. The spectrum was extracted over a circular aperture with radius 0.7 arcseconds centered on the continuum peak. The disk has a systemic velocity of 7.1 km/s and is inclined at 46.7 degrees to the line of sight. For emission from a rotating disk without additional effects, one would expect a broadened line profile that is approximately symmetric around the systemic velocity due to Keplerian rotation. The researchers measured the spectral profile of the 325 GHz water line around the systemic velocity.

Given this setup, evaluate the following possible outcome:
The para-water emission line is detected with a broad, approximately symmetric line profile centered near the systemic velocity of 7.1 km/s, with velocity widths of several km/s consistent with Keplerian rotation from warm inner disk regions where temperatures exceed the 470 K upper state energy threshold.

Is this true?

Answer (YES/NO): NO